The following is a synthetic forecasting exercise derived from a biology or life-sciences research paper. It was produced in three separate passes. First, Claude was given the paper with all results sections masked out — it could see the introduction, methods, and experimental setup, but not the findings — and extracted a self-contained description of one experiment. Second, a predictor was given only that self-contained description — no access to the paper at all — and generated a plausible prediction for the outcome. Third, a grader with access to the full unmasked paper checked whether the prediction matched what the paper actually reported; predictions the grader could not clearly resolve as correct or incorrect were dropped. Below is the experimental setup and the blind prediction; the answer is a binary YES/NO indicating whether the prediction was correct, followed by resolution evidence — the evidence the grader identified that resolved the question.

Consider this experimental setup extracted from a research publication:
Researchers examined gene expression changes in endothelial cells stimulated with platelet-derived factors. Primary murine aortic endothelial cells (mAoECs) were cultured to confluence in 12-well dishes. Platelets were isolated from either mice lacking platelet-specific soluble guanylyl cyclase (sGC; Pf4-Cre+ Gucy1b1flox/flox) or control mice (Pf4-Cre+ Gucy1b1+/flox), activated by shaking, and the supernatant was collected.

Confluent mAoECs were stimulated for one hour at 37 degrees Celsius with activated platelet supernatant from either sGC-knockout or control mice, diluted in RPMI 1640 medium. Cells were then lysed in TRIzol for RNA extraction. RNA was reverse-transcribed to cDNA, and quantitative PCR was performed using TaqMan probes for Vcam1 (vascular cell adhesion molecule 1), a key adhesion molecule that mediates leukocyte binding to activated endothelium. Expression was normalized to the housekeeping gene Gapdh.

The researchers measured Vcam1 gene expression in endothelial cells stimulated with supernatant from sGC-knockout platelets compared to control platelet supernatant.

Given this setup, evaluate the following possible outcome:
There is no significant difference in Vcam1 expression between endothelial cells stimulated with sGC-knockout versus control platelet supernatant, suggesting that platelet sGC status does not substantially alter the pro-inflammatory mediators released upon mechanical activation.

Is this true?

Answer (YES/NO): NO